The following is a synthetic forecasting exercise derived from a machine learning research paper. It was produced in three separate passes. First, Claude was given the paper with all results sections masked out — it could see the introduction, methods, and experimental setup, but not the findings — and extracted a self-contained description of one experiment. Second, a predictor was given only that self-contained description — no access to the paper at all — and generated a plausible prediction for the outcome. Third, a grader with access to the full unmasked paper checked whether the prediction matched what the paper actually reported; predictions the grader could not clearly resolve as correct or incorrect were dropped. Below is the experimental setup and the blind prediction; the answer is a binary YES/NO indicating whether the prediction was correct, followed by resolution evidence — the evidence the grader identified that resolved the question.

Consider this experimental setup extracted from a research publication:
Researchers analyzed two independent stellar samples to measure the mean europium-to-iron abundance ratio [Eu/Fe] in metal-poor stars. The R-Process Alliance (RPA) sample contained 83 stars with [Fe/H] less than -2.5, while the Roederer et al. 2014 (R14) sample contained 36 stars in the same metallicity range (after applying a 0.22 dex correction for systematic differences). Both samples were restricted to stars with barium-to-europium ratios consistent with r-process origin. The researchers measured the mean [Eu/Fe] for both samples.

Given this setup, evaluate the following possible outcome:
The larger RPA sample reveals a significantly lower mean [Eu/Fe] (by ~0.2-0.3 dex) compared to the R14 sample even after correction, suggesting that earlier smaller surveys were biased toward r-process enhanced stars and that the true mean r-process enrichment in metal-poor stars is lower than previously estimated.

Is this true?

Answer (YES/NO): NO